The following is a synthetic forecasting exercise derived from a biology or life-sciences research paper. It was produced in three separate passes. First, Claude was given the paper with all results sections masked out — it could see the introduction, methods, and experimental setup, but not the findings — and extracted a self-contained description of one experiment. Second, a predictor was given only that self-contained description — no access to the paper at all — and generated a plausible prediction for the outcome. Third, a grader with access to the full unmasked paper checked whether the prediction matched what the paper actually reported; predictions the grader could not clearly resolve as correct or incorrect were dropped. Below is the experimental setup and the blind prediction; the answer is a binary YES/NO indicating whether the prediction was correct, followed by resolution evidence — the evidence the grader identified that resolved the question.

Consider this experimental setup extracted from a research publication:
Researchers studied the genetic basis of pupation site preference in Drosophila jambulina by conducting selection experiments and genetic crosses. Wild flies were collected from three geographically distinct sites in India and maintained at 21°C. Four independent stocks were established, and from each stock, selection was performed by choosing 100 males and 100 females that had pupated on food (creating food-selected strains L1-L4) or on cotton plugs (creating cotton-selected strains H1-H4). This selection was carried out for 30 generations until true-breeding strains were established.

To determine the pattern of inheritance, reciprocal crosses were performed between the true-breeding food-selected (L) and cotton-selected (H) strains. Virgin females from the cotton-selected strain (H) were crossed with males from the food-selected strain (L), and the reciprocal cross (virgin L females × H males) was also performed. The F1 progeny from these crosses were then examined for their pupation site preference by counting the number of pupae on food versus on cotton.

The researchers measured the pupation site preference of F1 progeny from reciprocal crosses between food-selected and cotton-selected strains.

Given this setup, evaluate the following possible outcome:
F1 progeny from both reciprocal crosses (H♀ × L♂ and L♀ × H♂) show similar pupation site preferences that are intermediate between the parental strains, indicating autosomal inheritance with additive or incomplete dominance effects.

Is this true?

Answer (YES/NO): NO